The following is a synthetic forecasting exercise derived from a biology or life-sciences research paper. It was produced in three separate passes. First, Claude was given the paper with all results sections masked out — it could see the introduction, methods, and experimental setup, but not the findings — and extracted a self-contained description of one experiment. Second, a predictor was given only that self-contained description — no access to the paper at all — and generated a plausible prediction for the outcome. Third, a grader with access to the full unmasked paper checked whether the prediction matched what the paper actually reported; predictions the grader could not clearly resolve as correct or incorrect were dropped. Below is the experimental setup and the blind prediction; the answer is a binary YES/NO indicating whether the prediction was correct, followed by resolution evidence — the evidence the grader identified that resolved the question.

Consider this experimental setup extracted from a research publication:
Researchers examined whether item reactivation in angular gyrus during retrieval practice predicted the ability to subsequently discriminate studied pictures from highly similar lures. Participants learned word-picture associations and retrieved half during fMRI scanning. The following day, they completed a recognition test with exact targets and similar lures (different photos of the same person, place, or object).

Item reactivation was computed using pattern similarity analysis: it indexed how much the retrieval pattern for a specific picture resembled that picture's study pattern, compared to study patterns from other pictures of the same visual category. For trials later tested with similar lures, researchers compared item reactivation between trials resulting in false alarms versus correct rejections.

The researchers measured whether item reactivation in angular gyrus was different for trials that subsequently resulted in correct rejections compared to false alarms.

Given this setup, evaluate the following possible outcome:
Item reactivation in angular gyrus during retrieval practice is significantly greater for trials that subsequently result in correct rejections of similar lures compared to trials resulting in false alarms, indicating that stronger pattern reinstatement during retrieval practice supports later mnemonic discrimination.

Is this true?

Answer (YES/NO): YES